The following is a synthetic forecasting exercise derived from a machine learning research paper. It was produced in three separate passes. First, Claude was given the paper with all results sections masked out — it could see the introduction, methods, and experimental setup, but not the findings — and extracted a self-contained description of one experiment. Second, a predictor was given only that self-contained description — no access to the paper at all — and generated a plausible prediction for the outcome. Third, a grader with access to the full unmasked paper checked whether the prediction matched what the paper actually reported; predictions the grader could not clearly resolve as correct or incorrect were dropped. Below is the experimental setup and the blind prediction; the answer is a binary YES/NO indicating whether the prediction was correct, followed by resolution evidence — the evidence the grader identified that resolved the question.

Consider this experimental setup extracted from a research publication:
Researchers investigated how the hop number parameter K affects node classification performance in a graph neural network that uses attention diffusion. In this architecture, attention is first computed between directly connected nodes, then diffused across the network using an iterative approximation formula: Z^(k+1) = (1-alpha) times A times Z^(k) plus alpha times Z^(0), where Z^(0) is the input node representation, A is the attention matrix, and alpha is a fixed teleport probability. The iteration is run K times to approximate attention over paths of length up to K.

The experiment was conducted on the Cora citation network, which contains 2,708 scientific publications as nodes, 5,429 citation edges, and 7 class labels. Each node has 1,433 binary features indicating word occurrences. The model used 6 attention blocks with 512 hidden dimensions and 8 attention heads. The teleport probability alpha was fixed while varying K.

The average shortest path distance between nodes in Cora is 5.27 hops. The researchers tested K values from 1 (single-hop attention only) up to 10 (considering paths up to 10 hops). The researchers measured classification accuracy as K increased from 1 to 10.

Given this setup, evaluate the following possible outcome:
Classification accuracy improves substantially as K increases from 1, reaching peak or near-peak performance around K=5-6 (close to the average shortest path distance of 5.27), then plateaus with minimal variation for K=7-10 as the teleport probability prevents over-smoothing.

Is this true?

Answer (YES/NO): YES